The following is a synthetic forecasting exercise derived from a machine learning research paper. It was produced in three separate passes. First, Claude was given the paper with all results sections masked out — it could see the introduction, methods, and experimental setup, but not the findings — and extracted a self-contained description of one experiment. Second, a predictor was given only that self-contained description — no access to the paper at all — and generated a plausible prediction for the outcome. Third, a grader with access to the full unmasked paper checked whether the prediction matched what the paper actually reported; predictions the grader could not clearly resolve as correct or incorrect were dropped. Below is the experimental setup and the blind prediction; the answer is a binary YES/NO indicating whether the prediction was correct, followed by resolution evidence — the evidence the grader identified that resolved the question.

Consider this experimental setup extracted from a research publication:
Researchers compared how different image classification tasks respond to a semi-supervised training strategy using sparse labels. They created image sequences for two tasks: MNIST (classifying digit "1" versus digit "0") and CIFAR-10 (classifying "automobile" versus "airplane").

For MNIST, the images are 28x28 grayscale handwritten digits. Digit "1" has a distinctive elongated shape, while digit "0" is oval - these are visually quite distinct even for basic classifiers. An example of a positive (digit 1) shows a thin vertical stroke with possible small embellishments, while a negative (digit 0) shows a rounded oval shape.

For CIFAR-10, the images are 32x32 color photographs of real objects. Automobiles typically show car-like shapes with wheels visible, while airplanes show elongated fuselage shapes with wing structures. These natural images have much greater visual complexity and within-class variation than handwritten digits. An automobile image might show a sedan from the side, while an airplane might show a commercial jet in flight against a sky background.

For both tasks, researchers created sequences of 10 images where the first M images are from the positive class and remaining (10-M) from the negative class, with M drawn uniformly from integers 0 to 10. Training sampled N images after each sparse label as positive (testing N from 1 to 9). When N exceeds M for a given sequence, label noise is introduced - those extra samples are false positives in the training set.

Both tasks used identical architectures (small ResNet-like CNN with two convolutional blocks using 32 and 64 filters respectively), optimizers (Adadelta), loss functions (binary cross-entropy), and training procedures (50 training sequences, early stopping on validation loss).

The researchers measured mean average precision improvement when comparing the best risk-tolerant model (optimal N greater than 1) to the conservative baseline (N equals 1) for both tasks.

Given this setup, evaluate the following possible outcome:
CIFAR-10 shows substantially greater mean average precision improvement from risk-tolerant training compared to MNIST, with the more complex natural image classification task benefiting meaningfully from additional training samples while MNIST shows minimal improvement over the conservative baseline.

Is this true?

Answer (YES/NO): NO